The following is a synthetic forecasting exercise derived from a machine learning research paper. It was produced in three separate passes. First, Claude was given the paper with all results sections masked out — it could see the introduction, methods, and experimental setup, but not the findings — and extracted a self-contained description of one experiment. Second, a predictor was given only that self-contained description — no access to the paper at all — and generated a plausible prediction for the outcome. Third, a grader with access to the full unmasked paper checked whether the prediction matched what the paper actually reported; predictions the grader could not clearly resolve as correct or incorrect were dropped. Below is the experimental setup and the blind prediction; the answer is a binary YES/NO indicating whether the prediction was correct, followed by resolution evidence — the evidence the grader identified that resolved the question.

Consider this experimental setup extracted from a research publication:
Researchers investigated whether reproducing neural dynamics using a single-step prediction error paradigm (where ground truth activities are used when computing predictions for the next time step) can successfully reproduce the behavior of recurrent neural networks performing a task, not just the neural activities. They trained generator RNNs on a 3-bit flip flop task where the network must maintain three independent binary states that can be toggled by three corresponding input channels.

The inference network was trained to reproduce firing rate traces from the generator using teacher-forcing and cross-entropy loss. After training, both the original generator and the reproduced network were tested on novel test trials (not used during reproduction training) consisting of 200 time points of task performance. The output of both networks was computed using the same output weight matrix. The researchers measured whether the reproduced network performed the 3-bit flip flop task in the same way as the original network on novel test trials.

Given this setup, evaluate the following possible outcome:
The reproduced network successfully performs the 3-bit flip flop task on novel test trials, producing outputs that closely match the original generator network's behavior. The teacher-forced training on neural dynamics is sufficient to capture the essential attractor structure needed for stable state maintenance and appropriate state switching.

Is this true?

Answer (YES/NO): YES